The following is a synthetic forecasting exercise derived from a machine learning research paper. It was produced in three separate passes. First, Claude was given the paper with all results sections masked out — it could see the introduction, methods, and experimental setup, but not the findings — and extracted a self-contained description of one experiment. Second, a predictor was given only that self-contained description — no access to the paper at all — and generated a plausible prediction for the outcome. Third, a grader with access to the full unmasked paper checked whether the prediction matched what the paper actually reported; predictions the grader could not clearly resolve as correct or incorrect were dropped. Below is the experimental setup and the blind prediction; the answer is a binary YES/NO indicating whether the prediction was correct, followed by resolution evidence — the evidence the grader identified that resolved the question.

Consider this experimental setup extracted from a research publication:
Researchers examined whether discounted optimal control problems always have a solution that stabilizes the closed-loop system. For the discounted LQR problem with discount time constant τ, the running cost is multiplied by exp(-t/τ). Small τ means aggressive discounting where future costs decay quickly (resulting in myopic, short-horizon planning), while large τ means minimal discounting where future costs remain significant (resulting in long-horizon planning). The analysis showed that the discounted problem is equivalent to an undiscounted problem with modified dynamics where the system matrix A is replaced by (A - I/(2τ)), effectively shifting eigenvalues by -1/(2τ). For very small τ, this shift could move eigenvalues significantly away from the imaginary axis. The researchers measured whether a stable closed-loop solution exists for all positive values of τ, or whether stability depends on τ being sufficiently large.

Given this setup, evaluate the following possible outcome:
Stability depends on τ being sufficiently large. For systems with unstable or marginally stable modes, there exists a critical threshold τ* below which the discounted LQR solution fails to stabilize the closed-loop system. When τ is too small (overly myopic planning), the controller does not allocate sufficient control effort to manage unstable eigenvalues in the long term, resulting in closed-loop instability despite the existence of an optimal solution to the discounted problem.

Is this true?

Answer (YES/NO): YES